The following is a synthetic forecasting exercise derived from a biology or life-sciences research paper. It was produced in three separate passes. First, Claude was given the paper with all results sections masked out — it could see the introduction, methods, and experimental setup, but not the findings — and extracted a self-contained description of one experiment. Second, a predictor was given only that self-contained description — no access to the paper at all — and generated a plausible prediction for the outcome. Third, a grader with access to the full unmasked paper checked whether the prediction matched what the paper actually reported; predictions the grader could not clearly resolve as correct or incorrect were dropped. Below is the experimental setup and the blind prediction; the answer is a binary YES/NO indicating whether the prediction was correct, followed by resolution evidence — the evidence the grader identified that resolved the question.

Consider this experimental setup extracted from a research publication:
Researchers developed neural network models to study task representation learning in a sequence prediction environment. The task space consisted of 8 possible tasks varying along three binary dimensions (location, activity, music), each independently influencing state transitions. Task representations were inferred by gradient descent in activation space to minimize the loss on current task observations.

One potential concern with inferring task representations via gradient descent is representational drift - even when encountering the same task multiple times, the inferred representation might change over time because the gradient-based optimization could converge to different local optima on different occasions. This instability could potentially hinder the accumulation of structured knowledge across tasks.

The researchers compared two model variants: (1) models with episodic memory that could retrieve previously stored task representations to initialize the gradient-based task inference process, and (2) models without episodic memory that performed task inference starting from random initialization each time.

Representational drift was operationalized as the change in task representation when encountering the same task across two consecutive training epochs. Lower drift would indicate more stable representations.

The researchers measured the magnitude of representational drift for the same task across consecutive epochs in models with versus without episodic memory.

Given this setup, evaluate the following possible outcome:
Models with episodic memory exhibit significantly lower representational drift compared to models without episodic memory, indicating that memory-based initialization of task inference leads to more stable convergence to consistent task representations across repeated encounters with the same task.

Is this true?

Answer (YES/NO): YES